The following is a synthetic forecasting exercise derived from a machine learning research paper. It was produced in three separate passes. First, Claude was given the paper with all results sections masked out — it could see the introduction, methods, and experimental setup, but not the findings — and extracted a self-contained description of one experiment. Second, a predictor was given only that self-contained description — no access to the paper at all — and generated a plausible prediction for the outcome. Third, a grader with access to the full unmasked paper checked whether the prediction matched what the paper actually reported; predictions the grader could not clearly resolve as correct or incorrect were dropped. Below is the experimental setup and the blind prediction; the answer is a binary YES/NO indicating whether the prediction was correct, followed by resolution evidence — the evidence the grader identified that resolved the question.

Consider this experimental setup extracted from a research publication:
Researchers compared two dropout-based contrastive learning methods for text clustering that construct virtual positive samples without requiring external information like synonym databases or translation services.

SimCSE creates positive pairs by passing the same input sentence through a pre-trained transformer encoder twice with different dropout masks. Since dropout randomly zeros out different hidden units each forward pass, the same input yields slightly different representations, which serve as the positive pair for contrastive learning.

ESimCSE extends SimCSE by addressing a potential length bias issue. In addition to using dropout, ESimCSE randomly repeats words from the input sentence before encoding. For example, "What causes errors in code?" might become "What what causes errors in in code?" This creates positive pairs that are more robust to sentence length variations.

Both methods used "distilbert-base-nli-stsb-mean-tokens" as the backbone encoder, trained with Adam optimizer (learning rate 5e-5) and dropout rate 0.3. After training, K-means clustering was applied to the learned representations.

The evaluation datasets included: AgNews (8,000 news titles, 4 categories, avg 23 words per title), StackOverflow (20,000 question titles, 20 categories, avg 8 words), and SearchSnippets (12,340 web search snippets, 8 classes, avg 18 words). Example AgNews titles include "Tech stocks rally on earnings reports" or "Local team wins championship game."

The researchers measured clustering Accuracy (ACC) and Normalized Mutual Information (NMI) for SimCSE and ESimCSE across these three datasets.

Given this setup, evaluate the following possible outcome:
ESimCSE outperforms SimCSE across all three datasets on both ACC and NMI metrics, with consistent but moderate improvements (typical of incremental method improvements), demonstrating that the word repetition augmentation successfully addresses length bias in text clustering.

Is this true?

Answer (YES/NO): NO